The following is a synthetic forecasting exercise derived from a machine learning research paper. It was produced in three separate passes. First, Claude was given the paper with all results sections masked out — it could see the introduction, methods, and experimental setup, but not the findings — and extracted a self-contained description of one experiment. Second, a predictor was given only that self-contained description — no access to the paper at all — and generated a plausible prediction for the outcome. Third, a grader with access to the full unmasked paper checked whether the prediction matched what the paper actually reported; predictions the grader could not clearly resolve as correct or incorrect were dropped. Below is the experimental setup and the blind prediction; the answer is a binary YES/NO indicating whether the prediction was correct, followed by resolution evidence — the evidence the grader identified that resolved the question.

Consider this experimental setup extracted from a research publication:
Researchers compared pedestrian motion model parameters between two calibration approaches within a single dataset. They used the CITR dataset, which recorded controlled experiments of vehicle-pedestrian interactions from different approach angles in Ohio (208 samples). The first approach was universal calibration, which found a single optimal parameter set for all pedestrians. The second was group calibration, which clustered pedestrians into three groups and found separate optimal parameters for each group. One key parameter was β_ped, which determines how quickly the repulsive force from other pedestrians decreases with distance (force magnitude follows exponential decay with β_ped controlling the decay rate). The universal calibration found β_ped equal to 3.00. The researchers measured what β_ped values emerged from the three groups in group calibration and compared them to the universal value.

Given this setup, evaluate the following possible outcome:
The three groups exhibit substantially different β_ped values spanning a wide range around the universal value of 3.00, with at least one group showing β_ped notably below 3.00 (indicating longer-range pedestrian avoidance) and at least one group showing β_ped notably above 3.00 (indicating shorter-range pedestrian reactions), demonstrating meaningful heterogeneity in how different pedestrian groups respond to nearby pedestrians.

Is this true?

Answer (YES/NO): NO